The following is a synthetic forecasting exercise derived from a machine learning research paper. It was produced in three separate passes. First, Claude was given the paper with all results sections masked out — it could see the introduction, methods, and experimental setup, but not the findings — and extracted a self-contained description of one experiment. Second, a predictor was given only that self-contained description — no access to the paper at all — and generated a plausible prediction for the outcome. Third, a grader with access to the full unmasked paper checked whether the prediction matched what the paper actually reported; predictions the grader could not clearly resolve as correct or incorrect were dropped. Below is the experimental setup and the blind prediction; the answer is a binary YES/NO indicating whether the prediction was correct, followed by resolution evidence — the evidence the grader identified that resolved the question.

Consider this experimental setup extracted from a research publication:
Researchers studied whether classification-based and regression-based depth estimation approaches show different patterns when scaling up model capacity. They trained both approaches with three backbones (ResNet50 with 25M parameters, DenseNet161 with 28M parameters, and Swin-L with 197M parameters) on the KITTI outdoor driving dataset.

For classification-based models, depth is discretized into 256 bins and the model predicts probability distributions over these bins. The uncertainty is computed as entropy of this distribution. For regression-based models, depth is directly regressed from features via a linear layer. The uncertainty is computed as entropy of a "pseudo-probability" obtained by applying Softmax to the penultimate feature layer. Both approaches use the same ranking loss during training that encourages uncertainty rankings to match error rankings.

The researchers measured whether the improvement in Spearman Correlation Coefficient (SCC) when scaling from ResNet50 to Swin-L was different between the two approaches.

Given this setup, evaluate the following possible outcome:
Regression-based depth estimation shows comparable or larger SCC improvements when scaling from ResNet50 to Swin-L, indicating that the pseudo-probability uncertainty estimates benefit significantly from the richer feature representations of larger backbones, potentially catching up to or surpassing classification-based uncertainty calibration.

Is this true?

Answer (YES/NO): NO